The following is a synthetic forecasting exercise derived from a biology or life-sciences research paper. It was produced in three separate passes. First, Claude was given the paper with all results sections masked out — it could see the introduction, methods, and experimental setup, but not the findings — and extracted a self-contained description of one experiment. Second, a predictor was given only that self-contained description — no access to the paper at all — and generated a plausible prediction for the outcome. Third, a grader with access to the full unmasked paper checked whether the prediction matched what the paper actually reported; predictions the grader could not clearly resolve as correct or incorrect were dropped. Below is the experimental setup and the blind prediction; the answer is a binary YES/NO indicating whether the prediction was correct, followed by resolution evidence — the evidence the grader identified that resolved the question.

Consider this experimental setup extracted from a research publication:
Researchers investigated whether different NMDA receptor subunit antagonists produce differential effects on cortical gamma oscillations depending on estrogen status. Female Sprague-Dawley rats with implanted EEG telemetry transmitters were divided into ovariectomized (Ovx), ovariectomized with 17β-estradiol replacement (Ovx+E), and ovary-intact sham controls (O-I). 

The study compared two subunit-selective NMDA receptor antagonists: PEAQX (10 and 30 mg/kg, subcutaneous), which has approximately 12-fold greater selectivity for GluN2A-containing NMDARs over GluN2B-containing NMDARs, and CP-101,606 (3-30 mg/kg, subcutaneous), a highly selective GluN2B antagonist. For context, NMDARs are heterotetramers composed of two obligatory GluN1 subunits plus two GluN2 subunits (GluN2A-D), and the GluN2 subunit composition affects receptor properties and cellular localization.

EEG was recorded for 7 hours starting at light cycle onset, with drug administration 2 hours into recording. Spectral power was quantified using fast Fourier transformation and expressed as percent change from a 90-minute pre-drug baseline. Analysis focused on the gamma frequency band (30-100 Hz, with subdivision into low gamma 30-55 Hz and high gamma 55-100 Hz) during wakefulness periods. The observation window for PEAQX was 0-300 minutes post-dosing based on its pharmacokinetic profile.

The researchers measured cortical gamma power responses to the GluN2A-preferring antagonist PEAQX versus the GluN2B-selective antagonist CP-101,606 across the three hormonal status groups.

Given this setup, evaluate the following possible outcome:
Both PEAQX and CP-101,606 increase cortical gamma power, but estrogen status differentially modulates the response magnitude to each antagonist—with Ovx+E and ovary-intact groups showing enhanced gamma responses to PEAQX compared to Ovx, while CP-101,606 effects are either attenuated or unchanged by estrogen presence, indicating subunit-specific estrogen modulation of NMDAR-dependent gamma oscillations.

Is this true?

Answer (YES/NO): NO